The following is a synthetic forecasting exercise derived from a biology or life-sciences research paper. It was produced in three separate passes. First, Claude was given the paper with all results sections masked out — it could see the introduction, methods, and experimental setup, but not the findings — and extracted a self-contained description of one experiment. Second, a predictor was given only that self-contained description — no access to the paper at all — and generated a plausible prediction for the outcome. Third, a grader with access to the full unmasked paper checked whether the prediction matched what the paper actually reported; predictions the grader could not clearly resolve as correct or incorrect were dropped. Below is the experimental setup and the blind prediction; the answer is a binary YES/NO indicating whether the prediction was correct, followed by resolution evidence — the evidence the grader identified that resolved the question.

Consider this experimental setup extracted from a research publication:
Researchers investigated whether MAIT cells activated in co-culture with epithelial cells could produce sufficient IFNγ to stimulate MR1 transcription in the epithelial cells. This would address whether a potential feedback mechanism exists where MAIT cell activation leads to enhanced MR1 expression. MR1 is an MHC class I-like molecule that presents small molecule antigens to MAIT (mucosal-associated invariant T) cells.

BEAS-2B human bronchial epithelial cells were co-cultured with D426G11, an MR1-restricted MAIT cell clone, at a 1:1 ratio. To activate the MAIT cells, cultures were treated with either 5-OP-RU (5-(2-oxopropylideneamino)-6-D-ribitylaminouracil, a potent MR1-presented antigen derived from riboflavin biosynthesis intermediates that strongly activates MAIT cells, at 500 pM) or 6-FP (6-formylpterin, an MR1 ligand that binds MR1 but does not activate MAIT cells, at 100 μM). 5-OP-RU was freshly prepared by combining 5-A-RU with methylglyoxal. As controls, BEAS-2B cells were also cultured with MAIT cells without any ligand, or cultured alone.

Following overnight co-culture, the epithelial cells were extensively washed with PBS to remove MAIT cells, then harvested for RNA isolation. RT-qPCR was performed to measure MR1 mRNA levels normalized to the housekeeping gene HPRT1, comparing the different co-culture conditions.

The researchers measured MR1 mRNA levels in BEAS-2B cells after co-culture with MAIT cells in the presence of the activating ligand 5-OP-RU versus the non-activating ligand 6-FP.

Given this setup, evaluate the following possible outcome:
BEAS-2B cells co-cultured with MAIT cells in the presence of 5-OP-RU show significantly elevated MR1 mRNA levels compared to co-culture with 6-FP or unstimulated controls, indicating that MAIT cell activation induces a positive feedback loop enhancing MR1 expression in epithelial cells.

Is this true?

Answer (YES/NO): YES